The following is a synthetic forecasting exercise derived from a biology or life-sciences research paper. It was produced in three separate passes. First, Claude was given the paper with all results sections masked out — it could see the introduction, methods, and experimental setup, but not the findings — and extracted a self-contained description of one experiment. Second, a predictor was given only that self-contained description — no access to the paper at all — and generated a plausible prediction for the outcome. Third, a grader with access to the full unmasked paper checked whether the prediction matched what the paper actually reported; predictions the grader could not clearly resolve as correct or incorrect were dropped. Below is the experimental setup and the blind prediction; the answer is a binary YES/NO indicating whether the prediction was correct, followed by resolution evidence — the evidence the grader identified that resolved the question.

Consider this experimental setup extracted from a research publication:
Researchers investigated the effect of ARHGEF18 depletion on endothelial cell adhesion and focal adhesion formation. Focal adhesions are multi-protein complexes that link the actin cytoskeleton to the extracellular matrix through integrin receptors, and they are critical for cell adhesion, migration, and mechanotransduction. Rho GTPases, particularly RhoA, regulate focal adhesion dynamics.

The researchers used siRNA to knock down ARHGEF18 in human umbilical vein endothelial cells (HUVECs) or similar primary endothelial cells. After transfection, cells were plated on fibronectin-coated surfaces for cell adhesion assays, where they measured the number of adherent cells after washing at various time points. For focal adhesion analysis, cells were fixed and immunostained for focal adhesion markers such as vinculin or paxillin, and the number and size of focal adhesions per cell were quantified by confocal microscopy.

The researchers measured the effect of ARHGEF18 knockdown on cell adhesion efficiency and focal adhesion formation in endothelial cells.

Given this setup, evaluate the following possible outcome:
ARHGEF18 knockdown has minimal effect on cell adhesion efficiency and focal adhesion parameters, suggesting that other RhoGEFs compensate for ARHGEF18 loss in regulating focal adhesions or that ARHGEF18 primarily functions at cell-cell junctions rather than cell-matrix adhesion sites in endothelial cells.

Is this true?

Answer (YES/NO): NO